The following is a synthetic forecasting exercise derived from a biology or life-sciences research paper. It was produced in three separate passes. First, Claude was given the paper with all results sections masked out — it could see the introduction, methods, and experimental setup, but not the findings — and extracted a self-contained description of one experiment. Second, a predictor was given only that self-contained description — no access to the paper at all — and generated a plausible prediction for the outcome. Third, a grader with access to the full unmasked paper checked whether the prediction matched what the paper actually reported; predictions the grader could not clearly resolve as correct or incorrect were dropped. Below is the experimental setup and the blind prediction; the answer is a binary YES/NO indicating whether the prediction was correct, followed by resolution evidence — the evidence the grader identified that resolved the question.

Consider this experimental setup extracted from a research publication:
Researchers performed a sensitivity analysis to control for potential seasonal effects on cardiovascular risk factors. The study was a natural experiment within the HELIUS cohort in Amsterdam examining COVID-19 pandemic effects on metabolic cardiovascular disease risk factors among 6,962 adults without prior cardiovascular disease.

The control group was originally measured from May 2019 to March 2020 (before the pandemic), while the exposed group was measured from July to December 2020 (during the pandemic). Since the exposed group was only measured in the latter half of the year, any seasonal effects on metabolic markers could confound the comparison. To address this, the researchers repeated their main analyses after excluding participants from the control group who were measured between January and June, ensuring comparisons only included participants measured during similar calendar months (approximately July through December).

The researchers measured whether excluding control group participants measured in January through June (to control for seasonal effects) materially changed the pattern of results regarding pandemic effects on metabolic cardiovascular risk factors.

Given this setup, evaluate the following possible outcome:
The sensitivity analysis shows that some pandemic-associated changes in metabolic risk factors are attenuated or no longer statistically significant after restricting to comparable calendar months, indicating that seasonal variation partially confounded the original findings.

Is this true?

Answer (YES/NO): NO